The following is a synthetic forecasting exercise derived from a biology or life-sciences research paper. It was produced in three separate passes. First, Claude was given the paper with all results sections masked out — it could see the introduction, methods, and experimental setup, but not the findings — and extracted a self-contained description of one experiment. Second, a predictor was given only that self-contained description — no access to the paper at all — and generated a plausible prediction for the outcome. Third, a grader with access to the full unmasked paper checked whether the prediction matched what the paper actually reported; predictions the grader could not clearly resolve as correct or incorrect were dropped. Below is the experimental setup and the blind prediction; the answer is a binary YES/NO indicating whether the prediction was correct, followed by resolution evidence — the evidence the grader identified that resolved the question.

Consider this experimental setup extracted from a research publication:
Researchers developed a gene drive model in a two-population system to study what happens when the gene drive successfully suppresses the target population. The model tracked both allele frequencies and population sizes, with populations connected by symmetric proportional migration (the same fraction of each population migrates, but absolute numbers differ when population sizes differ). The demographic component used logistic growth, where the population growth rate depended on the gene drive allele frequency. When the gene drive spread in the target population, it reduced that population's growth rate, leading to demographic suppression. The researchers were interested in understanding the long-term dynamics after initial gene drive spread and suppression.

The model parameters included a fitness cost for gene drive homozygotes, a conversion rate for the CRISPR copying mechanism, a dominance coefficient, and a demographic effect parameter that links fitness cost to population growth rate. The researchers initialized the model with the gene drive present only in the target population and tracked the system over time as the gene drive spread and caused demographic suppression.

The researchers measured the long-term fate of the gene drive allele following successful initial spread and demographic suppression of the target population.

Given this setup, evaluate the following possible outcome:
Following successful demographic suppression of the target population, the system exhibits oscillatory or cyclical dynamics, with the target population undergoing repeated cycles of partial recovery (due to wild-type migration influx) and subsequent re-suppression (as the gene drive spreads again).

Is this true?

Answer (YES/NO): YES